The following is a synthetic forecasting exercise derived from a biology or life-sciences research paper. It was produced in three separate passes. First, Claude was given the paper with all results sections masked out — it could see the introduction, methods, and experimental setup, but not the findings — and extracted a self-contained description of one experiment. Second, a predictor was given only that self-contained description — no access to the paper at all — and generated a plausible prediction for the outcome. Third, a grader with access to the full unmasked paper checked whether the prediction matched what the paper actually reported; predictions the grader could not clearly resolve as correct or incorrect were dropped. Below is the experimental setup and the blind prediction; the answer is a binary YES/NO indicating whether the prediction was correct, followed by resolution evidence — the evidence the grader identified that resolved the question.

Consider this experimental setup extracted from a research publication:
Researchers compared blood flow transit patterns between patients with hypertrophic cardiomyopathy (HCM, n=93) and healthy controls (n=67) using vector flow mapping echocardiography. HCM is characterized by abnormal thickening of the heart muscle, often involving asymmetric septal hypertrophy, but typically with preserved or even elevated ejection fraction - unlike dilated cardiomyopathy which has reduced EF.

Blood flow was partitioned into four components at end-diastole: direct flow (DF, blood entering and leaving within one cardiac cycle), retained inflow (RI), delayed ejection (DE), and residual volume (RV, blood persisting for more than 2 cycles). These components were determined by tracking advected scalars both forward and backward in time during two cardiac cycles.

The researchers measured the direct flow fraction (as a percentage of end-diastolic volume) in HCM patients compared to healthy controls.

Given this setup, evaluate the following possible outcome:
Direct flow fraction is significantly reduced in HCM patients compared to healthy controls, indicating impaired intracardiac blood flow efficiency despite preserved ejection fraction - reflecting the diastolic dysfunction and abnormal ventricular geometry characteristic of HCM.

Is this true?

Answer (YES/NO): NO